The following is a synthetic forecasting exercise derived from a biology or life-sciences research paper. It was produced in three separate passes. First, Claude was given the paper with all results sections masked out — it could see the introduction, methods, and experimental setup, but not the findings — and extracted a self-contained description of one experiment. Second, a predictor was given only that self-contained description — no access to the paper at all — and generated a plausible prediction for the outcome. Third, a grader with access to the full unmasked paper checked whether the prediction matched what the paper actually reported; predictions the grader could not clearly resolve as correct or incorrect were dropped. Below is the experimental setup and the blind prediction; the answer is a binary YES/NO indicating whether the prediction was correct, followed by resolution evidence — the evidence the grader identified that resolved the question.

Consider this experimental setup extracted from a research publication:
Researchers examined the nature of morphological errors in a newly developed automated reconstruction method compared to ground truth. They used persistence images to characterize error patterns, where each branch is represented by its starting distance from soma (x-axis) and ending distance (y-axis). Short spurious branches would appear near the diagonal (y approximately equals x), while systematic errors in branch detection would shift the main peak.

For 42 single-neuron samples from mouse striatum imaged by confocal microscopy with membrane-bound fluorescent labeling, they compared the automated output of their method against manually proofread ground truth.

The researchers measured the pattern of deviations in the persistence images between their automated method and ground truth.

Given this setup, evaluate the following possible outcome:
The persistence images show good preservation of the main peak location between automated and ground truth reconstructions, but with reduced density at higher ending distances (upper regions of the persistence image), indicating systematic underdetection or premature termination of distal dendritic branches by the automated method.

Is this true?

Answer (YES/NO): NO